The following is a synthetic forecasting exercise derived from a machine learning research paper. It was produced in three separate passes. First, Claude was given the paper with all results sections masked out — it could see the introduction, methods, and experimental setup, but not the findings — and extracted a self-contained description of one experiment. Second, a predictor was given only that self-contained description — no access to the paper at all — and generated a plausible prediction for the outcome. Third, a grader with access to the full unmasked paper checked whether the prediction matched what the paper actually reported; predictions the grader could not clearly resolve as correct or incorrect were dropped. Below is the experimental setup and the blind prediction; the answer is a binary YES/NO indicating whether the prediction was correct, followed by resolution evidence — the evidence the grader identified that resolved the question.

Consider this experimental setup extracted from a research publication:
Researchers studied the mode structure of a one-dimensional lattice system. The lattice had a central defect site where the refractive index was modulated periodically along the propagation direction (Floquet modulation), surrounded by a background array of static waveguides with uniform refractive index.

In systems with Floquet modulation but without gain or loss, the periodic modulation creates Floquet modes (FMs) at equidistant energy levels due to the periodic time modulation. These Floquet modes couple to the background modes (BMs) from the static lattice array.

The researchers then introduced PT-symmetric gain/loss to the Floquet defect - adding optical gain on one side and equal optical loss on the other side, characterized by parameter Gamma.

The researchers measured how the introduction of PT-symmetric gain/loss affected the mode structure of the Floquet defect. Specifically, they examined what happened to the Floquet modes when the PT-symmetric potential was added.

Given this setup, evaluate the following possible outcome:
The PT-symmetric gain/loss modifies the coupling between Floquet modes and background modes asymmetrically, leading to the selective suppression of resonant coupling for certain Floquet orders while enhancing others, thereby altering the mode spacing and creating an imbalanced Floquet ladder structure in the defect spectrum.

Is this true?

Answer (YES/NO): NO